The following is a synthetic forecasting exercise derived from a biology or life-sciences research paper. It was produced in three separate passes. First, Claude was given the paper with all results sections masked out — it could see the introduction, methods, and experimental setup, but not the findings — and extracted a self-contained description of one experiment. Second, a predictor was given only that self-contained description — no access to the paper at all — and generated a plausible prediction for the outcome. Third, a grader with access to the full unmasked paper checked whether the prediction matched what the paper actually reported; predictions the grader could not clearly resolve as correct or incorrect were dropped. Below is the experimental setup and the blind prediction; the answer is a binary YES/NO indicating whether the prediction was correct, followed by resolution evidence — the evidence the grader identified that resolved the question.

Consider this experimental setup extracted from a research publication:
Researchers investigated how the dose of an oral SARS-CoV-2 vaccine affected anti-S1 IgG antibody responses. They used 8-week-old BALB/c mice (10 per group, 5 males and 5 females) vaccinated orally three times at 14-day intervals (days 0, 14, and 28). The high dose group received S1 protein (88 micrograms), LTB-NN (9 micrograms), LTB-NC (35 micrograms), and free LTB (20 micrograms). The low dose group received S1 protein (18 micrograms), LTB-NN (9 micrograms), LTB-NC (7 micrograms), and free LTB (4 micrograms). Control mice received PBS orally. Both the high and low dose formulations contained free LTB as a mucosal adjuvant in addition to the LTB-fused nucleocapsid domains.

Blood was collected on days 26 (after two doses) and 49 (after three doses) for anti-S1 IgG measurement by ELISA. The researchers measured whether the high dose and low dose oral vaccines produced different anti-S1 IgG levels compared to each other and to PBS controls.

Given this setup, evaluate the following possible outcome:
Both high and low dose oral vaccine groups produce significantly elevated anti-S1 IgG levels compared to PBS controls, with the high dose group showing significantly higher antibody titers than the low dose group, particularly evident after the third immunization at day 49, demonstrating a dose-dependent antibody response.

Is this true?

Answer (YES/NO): NO